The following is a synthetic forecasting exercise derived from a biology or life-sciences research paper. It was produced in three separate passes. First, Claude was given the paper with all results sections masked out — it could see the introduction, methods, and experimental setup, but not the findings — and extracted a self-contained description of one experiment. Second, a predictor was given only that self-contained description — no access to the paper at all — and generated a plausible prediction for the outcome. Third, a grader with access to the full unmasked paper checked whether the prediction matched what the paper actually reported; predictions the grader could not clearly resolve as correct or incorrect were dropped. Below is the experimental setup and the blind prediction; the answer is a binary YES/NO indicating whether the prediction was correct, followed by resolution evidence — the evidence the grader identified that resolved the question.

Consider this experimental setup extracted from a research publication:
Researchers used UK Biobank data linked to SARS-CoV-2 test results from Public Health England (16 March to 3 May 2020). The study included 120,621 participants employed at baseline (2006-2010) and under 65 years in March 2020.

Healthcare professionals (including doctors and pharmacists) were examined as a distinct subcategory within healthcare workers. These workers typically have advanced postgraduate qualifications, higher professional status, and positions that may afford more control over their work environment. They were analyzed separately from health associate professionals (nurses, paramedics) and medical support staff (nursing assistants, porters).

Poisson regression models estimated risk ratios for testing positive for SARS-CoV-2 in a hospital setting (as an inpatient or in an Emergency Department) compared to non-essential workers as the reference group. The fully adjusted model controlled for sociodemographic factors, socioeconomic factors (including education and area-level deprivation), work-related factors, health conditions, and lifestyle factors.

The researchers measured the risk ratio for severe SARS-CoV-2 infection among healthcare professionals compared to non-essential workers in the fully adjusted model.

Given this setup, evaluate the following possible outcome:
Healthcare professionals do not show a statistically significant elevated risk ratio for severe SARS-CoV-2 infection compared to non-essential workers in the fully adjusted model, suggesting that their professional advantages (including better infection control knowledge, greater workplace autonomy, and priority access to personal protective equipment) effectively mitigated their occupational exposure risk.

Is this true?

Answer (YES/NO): NO